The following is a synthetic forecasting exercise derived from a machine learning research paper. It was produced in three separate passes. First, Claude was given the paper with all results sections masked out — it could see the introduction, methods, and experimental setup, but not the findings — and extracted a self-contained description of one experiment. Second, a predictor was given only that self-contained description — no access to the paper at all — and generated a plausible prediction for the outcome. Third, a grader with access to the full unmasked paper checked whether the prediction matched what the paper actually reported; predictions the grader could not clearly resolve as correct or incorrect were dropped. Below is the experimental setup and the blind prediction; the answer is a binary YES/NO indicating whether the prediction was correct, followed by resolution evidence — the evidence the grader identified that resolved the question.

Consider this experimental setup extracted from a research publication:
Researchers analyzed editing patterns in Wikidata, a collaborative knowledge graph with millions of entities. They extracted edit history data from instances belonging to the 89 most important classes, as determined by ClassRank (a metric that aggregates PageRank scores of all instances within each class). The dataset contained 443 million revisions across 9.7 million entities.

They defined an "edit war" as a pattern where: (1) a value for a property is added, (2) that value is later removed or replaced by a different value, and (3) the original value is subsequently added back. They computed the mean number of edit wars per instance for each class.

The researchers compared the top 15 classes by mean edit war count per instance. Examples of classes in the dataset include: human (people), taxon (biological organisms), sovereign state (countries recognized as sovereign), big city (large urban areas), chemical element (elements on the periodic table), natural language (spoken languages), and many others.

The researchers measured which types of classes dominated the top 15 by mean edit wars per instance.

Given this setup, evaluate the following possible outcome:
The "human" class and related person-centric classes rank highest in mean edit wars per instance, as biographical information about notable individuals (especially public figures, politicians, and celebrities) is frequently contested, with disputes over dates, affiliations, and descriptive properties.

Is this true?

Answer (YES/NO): NO